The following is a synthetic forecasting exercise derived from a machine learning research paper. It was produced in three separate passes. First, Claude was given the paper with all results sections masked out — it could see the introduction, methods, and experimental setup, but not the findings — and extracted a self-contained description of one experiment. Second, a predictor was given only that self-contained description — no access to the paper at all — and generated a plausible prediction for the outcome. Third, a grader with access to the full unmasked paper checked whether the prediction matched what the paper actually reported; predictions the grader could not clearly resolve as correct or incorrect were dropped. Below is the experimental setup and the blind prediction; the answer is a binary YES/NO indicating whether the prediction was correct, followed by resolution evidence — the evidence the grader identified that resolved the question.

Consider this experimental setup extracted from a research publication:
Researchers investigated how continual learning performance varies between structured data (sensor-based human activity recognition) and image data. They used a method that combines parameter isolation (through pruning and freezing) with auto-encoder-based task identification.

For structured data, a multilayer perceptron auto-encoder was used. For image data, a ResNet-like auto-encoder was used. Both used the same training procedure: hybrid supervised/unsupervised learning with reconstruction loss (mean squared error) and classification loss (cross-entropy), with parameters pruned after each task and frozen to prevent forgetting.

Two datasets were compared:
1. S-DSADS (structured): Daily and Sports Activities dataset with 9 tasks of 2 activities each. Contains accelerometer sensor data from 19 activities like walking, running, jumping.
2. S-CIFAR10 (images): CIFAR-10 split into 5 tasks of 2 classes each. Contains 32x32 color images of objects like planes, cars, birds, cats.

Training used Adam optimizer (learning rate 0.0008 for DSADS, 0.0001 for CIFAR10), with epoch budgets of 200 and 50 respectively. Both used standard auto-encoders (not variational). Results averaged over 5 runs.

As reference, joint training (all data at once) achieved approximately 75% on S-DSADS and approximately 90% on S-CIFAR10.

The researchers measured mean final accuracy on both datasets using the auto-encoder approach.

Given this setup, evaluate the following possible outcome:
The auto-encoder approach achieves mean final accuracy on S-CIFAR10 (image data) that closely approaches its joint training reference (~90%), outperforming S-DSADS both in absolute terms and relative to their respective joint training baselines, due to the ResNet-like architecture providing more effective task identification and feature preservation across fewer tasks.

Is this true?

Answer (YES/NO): NO